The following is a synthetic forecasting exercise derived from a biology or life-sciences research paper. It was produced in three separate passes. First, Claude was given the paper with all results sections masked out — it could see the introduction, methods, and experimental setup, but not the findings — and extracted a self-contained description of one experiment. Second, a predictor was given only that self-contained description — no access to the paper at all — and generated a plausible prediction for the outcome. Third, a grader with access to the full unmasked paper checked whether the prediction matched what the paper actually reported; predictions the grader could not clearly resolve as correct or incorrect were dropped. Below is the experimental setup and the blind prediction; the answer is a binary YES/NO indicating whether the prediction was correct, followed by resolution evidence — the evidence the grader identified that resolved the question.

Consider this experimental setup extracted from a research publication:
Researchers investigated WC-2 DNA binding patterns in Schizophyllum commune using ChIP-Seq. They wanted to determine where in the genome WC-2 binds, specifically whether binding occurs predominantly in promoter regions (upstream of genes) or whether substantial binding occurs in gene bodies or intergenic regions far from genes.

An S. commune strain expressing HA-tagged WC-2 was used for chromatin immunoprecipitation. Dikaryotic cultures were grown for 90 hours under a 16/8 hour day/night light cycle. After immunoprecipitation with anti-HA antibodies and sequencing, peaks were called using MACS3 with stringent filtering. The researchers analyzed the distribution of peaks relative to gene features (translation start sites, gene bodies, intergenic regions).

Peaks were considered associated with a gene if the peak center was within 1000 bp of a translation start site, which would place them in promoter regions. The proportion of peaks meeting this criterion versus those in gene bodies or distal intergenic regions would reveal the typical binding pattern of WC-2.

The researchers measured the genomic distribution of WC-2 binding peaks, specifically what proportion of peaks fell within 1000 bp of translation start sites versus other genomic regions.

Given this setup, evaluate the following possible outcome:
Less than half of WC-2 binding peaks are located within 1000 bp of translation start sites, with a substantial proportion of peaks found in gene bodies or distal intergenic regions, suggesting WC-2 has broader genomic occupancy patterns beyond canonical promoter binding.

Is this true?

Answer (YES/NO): NO